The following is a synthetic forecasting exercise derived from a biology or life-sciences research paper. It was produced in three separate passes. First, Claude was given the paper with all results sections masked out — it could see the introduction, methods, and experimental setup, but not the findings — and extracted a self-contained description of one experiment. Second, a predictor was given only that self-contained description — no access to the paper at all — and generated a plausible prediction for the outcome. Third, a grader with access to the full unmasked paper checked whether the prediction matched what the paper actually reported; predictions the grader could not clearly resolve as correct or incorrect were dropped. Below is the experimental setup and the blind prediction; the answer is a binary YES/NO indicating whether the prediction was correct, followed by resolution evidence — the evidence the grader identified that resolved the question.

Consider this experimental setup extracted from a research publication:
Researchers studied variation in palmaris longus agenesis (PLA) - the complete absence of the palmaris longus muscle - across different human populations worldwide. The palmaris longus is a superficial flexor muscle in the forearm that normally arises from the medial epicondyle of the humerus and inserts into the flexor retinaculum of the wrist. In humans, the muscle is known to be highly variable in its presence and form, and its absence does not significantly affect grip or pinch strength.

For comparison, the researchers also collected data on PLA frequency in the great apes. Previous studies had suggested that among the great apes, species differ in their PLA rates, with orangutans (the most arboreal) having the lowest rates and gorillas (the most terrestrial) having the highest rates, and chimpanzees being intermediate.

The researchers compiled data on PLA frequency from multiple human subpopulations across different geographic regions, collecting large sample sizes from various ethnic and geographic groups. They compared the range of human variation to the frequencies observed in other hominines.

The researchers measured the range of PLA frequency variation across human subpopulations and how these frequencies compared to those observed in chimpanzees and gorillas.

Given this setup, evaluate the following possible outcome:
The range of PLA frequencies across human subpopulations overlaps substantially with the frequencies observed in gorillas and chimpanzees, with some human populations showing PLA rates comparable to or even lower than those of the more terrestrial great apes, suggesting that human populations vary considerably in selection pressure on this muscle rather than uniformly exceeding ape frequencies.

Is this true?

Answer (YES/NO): YES